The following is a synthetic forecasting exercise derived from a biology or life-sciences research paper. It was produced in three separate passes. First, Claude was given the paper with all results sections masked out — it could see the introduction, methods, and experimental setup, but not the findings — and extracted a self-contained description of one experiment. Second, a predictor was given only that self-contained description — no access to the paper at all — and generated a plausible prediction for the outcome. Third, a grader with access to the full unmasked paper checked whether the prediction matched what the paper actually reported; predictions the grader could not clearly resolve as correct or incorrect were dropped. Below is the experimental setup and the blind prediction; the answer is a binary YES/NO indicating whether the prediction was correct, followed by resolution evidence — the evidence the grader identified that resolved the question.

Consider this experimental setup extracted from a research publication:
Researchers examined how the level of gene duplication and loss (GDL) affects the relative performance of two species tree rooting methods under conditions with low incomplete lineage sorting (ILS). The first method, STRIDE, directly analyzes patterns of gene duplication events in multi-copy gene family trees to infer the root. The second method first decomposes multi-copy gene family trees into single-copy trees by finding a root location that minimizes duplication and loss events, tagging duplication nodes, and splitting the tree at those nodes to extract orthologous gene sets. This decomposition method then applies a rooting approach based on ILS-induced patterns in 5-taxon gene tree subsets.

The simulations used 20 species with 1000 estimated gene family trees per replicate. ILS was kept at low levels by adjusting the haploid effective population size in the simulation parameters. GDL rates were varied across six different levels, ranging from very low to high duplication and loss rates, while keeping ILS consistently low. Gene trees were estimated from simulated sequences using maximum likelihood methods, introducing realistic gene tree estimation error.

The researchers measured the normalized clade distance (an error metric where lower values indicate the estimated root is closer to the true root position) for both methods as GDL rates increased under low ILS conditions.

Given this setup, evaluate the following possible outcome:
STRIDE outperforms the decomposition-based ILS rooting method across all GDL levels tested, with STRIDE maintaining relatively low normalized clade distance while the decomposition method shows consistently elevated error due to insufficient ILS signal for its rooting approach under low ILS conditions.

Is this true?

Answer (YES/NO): NO